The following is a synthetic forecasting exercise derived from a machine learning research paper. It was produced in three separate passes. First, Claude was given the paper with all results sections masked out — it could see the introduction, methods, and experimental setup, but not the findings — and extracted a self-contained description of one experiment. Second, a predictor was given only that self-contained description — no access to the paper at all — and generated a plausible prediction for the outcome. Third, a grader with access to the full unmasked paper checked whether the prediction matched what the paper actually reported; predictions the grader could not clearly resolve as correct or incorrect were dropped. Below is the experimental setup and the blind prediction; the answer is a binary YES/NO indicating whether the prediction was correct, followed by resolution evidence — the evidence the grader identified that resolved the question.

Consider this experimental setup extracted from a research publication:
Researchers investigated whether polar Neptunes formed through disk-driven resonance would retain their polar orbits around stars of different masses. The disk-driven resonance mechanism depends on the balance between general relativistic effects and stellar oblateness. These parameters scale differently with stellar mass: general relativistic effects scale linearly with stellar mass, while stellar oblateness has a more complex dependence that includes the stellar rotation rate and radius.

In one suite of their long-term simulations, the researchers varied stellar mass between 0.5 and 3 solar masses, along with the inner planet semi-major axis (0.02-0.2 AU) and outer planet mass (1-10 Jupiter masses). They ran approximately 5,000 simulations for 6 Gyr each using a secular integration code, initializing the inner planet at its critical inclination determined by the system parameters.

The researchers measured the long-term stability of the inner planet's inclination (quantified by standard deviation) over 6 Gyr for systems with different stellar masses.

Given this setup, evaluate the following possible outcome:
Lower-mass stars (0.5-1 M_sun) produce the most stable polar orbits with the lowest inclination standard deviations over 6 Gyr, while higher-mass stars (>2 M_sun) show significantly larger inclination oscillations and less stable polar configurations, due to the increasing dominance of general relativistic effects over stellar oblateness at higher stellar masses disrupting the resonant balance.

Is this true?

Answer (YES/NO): NO